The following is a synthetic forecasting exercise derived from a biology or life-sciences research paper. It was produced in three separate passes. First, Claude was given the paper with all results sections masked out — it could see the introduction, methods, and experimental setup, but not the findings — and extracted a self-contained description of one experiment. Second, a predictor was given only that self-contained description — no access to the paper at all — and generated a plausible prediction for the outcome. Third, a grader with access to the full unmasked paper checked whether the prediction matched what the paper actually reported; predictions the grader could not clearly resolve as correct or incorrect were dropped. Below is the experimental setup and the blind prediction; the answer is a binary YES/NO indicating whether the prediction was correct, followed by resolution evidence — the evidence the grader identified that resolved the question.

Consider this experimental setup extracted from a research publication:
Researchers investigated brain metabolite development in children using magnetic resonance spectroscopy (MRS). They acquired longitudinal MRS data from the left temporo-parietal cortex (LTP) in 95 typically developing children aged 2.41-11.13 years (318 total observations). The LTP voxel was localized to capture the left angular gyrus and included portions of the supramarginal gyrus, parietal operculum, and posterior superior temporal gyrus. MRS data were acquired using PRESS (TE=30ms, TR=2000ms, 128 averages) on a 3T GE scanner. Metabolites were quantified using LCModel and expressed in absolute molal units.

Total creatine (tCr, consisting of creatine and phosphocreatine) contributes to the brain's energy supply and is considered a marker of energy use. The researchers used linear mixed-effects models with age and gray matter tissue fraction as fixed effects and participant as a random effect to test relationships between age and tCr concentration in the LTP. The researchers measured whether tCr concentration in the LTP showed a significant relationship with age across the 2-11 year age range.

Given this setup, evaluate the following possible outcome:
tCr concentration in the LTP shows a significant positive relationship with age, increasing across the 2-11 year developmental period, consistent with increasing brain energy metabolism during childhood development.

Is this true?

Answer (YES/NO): YES